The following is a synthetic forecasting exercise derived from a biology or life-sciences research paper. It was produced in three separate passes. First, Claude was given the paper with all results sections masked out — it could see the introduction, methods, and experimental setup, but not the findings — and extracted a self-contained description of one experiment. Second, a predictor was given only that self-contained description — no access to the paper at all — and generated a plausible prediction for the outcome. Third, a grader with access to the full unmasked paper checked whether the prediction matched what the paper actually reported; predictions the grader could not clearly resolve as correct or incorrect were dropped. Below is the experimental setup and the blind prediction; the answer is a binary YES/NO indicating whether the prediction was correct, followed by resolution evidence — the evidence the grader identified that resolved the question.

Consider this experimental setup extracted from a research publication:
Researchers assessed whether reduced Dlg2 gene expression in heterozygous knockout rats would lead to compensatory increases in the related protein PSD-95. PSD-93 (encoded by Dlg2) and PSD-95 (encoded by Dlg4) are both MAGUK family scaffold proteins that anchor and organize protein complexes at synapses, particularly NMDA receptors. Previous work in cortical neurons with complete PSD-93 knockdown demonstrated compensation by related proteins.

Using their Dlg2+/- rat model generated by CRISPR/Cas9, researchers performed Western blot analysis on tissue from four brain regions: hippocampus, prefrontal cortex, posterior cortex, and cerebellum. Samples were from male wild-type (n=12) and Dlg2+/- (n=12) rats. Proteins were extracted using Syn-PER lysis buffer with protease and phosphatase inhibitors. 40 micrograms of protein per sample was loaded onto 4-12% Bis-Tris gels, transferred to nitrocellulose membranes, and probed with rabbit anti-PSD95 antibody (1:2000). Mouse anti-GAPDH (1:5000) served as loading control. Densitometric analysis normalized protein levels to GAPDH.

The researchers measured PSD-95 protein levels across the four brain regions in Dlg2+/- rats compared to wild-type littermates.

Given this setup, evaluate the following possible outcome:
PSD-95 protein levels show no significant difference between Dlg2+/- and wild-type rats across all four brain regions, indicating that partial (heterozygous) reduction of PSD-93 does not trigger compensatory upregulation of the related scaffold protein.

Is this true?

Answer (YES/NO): YES